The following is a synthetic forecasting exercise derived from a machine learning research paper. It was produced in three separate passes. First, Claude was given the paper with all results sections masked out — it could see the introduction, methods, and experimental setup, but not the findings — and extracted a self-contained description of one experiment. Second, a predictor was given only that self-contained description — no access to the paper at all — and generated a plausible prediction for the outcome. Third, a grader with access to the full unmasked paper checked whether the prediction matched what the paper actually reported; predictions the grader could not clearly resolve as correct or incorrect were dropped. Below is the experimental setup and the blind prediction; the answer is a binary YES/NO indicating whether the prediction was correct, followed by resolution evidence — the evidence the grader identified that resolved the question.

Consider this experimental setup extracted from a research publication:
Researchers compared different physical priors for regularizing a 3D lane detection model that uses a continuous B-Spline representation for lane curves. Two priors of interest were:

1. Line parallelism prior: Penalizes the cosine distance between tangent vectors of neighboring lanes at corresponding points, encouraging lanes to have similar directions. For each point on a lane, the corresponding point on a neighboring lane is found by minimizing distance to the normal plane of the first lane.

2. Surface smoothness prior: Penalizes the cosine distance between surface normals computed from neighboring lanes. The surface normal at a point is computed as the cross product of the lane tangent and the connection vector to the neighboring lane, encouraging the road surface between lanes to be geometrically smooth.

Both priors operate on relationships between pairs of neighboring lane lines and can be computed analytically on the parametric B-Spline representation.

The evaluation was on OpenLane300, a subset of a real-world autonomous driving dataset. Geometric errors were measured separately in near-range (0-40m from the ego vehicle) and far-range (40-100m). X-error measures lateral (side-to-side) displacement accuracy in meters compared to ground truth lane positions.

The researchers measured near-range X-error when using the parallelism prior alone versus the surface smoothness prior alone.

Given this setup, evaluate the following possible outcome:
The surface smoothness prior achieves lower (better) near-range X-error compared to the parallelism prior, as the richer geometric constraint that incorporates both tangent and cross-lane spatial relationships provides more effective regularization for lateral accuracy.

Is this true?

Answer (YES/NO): NO